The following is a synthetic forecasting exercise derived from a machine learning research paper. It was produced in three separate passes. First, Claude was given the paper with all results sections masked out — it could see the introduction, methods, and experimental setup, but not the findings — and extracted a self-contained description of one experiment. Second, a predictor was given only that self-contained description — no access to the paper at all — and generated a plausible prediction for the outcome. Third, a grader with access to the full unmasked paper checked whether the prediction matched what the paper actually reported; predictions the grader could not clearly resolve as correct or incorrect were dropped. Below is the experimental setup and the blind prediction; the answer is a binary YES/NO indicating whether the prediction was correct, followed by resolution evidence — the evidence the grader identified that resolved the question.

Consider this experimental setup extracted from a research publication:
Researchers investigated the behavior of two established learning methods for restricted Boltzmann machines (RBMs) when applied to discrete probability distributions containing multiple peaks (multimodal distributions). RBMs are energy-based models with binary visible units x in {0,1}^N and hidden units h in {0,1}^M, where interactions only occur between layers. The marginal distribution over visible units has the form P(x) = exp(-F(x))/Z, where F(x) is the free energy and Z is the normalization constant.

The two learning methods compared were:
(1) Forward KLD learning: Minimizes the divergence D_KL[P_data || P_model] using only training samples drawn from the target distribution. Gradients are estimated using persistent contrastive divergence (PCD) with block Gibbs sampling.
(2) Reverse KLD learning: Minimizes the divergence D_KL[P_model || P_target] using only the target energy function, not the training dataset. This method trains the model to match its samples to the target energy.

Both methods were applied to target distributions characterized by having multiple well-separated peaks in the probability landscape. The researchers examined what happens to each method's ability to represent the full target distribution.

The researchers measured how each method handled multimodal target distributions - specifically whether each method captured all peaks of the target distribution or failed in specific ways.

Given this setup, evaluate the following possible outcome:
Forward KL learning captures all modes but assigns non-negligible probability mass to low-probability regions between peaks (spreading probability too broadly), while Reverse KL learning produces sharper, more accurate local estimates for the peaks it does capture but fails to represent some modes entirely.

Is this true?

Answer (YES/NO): NO